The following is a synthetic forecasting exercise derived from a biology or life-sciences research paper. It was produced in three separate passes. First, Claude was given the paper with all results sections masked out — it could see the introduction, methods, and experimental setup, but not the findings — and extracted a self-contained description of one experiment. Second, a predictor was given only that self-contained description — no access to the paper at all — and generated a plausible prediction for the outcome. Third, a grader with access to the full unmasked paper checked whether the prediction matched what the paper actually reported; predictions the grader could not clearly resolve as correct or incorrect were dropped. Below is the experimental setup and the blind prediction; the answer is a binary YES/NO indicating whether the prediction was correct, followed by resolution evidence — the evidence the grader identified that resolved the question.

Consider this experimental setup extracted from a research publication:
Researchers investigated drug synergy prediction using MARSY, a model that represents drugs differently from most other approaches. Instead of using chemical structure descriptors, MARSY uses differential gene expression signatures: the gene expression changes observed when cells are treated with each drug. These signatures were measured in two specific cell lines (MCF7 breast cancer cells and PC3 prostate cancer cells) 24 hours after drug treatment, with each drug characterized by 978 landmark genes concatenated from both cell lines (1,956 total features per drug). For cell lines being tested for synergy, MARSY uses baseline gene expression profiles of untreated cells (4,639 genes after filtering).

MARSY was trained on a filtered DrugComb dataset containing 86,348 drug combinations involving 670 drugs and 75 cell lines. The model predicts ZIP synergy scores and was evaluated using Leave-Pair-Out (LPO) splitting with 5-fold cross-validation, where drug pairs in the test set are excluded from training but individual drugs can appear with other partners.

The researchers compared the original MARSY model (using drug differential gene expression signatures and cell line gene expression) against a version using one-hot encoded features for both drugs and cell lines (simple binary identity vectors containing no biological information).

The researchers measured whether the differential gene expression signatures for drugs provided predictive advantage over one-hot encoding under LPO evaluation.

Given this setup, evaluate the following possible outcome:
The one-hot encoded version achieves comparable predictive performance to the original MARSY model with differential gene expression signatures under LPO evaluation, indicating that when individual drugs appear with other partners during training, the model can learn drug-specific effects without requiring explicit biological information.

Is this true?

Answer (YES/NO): YES